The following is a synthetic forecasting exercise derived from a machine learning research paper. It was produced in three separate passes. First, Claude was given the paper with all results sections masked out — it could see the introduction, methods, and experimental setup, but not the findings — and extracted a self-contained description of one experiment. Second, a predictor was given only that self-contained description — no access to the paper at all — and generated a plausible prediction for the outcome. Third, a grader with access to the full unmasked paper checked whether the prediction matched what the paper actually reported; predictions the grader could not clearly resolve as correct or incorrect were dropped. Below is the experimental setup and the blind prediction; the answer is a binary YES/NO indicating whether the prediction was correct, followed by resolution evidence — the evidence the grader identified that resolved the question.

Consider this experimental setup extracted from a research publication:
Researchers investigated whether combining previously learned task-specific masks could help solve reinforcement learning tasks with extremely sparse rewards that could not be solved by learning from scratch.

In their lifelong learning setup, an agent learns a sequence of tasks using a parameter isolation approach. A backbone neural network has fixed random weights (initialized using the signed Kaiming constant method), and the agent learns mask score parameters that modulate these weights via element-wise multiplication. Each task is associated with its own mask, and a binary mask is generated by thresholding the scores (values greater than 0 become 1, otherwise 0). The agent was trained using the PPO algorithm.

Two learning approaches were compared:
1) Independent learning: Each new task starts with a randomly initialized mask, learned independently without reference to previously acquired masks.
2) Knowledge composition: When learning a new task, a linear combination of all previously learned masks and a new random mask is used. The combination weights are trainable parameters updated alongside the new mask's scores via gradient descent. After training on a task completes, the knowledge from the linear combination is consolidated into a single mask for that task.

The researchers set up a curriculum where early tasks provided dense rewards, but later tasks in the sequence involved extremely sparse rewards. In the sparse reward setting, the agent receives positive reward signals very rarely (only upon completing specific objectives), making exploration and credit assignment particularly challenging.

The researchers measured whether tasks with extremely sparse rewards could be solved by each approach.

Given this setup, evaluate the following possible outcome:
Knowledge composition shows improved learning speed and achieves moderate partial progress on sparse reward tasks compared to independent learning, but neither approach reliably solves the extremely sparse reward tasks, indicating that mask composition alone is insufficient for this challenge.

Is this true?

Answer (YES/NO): NO